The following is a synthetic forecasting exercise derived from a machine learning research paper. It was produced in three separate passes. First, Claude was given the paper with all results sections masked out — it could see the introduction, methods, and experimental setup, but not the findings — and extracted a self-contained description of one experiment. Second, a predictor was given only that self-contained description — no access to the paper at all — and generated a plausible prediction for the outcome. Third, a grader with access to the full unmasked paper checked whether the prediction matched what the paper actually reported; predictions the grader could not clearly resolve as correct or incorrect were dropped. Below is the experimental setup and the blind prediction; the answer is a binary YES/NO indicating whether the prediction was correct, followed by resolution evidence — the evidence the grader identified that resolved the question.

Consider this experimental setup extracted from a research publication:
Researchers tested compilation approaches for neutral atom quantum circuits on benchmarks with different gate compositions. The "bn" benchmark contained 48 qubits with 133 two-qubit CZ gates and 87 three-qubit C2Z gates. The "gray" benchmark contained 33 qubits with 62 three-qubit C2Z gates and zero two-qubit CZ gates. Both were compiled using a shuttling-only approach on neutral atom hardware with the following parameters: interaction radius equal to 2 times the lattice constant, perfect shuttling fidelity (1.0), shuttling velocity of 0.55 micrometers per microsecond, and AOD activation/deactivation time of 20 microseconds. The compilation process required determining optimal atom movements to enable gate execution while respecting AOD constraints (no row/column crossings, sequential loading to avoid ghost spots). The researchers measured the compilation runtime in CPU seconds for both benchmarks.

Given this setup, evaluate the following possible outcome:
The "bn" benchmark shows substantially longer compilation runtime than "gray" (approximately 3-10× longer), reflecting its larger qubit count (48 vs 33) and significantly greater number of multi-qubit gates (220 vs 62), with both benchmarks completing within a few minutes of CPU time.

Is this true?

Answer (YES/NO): NO